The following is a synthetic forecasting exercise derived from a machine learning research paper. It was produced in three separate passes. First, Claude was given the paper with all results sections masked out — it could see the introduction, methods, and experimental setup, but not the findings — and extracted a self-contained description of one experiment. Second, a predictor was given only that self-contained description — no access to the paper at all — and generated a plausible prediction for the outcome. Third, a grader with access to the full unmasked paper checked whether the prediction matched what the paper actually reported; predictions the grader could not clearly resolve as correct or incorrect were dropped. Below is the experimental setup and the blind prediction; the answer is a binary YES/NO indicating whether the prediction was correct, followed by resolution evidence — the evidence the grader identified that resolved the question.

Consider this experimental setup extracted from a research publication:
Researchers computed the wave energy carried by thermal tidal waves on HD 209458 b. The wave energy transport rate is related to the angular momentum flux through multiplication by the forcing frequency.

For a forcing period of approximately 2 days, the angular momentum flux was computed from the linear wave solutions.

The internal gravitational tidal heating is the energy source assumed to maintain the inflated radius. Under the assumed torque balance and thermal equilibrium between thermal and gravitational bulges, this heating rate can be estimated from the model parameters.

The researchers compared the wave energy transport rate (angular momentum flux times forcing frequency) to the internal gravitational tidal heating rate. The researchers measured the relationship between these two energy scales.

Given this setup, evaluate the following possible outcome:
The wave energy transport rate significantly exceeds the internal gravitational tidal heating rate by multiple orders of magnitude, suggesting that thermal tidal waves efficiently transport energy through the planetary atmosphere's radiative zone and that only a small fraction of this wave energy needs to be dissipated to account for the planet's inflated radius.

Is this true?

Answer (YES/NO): NO